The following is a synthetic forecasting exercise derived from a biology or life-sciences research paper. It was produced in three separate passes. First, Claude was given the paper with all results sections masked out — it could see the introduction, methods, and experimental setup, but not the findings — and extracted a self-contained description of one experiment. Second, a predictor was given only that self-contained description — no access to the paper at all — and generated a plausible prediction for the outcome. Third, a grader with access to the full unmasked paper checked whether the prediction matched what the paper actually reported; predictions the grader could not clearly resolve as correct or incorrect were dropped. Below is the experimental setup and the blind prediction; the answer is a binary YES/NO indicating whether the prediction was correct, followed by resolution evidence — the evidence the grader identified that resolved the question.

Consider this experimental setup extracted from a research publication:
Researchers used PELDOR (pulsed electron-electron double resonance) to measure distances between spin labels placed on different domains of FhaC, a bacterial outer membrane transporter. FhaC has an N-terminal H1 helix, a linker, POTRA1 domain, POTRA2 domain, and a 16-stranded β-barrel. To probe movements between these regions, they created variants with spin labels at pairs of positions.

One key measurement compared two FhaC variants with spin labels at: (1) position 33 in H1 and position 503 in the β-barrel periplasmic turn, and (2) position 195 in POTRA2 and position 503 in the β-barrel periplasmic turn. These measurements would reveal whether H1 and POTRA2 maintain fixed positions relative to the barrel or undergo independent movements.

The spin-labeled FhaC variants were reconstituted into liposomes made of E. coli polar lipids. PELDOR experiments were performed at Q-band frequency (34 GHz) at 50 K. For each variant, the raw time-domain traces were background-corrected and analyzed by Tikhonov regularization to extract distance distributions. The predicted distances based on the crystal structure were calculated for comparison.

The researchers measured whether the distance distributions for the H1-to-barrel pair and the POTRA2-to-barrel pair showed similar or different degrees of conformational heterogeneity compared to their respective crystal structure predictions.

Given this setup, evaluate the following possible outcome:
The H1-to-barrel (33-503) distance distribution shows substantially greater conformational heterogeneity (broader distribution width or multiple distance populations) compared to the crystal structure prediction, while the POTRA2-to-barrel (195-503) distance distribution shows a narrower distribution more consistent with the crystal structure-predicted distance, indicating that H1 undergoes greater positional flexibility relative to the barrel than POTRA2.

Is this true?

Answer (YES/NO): NO